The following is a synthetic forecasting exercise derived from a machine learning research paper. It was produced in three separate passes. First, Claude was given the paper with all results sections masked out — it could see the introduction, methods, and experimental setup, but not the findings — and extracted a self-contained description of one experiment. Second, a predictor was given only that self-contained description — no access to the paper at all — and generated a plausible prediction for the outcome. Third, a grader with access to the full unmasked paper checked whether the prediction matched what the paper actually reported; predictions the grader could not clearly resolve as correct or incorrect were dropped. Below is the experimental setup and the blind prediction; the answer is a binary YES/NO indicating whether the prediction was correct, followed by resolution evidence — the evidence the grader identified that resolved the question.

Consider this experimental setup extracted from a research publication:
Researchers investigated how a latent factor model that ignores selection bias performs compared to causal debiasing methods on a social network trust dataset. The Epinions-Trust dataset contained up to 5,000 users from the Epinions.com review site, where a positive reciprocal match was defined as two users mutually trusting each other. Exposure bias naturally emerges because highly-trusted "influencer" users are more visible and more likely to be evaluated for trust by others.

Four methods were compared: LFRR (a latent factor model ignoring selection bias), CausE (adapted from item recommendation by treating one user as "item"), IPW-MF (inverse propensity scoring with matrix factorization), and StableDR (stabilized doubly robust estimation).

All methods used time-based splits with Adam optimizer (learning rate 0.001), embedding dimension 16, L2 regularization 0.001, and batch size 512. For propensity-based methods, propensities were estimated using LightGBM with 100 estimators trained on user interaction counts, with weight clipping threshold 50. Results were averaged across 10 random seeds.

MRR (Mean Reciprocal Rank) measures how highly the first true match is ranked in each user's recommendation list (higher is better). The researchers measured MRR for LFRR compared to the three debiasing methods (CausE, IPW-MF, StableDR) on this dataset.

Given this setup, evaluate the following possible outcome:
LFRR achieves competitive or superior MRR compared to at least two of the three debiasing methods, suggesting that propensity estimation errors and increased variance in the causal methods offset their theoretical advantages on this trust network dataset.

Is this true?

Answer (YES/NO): YES